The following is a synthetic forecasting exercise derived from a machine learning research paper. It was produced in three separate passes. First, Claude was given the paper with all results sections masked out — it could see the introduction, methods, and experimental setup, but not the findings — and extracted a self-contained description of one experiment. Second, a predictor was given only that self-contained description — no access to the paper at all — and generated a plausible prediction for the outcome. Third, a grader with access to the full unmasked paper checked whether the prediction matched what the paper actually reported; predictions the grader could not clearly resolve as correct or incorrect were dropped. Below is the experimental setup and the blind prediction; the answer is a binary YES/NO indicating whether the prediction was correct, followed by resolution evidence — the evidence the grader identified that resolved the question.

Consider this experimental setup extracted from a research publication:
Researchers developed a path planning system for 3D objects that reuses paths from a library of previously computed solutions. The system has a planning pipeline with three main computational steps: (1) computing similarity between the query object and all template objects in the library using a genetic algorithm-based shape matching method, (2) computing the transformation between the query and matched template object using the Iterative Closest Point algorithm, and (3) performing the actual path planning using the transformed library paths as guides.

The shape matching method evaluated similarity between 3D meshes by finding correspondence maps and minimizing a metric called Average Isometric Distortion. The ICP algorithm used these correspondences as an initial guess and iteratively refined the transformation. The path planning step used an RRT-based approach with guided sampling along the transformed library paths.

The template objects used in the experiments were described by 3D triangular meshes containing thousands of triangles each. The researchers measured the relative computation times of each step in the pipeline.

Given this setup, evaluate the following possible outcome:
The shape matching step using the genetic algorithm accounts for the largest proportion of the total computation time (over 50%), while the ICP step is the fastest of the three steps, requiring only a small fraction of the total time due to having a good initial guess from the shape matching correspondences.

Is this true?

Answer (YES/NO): NO